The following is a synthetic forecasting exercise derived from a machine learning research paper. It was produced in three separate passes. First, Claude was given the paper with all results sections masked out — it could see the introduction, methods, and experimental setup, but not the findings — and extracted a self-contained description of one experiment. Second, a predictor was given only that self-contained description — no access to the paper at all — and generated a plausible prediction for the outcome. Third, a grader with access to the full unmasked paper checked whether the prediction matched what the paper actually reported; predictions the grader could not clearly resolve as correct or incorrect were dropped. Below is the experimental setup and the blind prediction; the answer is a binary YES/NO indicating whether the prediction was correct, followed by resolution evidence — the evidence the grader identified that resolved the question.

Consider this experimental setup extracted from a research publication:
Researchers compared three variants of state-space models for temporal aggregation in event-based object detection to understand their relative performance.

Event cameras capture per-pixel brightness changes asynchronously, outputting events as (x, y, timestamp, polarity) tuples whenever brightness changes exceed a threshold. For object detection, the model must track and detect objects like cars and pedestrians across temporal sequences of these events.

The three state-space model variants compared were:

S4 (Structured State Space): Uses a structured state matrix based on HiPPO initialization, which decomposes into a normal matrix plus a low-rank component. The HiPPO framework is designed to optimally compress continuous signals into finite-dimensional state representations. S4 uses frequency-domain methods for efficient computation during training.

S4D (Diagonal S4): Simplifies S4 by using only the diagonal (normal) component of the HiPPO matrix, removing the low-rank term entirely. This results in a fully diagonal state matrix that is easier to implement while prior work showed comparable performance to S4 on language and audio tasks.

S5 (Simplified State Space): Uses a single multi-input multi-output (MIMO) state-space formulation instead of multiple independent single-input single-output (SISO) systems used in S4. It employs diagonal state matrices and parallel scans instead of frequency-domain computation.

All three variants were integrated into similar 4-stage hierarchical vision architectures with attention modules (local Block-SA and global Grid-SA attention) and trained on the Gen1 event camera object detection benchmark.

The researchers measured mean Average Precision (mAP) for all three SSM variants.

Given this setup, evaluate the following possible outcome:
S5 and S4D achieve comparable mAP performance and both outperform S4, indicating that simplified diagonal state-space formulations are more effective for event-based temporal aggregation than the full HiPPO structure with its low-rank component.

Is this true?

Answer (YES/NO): NO